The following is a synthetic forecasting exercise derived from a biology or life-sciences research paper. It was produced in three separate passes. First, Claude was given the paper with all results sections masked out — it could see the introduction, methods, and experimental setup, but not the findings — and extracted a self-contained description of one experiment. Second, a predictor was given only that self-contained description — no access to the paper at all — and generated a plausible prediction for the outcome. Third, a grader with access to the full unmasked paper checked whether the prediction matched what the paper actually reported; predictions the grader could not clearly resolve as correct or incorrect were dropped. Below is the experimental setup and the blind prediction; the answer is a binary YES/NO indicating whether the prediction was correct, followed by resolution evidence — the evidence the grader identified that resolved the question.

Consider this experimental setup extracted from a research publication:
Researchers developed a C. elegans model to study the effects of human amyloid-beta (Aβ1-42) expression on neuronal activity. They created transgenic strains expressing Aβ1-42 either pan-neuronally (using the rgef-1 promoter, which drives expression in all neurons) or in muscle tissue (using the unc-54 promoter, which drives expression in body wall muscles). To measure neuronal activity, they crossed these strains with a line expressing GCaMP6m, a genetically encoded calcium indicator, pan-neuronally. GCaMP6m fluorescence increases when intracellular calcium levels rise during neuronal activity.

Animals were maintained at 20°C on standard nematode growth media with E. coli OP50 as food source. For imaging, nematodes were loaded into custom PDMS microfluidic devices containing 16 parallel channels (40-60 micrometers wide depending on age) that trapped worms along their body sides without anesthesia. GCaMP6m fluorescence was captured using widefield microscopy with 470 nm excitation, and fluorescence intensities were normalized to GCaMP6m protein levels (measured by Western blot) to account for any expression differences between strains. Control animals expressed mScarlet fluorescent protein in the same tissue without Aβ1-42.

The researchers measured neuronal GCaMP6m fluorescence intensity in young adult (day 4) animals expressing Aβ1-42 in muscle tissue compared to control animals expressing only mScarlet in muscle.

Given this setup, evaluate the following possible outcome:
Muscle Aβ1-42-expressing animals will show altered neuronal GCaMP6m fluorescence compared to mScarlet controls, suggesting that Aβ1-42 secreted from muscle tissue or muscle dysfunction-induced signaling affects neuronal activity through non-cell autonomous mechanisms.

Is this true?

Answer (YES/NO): YES